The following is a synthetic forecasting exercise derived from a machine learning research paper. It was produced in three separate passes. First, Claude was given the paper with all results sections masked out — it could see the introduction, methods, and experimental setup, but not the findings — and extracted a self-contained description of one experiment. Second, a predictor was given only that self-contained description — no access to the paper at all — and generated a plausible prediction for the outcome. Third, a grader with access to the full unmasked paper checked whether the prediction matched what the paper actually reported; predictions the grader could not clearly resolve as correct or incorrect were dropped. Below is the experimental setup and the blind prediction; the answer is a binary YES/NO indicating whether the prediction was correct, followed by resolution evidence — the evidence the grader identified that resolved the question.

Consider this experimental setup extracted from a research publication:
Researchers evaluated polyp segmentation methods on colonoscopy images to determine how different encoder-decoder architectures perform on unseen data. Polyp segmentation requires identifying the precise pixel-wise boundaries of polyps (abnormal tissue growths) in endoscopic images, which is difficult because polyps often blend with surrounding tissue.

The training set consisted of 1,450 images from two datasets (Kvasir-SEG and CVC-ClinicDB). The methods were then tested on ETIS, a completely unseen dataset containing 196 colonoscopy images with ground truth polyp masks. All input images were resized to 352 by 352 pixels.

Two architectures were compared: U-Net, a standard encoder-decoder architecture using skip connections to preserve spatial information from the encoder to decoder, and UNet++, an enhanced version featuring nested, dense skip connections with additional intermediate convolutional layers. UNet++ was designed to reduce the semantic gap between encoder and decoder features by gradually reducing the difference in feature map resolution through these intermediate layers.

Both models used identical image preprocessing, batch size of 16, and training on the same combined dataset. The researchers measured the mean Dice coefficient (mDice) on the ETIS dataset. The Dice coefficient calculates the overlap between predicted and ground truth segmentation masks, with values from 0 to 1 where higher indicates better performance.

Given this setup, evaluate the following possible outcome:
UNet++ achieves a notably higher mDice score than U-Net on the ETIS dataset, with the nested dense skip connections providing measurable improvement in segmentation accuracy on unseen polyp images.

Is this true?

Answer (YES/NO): NO